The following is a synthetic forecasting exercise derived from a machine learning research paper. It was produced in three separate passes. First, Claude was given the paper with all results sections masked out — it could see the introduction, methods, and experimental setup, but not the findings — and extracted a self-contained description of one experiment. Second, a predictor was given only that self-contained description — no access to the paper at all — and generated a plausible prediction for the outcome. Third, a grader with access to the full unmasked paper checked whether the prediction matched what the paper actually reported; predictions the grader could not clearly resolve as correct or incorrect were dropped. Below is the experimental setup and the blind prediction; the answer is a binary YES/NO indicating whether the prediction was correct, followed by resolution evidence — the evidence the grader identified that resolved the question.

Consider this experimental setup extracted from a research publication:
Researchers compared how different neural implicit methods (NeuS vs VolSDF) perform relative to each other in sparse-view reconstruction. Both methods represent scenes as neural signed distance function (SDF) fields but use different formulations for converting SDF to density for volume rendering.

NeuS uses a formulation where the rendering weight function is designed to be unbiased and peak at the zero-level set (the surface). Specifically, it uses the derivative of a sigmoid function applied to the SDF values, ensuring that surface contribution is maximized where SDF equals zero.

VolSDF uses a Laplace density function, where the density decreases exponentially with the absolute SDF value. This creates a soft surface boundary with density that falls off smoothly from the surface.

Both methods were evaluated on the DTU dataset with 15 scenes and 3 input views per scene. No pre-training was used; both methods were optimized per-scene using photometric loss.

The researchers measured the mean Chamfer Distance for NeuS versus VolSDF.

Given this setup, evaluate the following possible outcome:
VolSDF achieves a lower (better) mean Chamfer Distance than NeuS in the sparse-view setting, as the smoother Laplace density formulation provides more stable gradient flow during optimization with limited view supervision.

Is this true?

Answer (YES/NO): YES